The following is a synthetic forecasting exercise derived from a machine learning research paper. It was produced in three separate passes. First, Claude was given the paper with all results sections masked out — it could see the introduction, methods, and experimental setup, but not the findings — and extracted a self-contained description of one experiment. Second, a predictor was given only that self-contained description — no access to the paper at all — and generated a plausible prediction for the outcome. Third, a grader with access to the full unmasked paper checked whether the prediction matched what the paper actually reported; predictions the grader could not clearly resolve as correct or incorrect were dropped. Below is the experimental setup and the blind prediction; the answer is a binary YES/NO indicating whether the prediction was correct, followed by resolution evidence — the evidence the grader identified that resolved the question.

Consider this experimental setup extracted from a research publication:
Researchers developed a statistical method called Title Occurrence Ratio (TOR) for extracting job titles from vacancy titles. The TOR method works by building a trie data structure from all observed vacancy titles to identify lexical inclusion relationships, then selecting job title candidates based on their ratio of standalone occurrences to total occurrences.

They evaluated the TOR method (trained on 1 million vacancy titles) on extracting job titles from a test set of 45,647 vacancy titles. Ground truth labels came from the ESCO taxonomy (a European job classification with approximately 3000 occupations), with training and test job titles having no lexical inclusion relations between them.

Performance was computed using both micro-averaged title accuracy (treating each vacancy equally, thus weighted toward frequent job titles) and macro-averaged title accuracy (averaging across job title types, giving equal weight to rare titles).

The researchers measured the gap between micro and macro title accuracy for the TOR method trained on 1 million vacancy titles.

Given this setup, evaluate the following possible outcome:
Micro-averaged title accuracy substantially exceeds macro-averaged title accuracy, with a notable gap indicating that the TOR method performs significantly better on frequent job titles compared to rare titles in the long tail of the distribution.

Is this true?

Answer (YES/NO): YES